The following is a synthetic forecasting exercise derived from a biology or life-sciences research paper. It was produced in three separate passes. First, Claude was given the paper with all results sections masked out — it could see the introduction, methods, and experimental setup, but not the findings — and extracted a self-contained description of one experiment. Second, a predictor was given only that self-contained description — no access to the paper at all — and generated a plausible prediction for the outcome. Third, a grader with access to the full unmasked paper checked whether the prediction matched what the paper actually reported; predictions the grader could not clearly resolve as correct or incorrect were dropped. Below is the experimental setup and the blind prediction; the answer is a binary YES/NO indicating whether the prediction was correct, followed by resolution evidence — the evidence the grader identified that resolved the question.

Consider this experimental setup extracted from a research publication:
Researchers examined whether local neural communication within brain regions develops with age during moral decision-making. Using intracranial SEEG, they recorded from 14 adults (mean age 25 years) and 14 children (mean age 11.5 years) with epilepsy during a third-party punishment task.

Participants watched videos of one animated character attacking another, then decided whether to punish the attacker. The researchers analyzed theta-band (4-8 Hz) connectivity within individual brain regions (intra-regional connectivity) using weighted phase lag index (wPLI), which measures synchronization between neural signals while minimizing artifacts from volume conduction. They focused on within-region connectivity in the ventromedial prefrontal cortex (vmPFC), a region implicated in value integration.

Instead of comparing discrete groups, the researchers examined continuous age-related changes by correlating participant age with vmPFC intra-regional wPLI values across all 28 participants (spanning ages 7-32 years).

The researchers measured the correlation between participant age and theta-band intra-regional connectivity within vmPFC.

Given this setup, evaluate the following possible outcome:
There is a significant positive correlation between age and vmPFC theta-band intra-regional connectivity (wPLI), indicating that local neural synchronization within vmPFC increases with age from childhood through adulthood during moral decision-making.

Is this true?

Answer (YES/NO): YES